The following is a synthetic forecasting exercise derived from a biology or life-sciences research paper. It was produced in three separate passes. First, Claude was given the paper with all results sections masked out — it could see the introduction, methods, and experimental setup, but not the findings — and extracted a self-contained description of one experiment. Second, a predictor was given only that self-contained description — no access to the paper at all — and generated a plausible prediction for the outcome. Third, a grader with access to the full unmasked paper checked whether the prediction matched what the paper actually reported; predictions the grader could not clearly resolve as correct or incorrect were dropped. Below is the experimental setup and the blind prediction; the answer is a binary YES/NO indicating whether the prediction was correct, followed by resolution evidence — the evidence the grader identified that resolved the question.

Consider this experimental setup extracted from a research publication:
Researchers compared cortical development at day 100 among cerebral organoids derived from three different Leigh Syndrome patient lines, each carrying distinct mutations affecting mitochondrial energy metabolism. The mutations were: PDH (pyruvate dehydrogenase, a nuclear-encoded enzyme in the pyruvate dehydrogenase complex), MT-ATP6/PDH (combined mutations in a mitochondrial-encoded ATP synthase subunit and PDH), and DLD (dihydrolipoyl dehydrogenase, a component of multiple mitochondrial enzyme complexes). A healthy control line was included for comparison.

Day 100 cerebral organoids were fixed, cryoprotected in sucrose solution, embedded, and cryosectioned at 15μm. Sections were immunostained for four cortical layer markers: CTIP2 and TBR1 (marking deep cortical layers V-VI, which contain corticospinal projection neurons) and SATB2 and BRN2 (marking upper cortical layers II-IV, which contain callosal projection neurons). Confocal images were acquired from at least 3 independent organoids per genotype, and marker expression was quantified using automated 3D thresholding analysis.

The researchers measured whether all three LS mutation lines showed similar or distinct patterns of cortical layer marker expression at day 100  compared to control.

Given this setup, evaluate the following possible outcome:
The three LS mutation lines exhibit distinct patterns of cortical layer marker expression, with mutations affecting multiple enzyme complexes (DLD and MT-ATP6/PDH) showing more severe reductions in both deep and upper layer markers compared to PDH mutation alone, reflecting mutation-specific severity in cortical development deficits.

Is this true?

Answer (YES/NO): NO